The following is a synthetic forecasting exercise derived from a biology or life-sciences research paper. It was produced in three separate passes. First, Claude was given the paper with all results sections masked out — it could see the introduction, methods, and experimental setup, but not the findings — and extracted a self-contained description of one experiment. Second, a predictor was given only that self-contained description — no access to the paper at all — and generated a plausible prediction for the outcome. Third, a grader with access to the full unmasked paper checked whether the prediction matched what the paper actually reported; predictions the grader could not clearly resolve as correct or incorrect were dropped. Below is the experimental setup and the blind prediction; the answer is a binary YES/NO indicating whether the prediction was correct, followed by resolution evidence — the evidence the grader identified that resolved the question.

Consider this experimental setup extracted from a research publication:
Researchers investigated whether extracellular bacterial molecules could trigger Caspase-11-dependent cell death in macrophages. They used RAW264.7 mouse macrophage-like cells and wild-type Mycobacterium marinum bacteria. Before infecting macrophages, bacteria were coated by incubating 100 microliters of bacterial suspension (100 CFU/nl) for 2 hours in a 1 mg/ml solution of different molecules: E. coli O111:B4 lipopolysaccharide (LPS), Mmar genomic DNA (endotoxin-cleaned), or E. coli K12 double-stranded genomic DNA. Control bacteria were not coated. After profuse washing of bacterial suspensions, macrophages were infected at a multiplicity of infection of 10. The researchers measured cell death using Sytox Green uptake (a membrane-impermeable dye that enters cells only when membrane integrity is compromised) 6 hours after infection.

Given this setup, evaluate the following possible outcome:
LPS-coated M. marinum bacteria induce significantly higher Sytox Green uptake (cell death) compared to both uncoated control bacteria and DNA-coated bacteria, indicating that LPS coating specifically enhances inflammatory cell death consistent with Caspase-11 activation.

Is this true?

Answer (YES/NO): NO